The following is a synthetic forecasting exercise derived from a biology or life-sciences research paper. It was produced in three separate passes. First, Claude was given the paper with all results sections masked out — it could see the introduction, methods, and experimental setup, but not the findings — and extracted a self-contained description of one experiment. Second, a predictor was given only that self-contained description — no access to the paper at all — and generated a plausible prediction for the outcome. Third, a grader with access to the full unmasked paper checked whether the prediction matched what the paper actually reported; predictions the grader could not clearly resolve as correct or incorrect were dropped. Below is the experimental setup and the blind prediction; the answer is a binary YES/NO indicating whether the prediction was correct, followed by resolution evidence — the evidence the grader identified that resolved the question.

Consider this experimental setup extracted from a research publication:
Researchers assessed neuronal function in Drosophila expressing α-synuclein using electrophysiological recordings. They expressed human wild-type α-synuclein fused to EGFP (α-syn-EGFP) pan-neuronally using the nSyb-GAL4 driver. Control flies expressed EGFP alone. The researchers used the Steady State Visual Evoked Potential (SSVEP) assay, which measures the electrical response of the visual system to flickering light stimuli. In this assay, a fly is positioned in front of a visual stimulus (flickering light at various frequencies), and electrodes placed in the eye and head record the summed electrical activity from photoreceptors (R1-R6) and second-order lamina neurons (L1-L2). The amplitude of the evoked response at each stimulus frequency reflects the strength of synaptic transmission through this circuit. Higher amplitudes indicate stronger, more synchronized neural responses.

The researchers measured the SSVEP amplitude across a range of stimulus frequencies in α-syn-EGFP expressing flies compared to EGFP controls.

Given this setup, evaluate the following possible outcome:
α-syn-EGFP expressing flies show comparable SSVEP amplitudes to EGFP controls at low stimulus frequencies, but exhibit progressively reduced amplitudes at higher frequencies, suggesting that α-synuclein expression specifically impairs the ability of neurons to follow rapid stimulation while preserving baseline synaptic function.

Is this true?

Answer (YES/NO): NO